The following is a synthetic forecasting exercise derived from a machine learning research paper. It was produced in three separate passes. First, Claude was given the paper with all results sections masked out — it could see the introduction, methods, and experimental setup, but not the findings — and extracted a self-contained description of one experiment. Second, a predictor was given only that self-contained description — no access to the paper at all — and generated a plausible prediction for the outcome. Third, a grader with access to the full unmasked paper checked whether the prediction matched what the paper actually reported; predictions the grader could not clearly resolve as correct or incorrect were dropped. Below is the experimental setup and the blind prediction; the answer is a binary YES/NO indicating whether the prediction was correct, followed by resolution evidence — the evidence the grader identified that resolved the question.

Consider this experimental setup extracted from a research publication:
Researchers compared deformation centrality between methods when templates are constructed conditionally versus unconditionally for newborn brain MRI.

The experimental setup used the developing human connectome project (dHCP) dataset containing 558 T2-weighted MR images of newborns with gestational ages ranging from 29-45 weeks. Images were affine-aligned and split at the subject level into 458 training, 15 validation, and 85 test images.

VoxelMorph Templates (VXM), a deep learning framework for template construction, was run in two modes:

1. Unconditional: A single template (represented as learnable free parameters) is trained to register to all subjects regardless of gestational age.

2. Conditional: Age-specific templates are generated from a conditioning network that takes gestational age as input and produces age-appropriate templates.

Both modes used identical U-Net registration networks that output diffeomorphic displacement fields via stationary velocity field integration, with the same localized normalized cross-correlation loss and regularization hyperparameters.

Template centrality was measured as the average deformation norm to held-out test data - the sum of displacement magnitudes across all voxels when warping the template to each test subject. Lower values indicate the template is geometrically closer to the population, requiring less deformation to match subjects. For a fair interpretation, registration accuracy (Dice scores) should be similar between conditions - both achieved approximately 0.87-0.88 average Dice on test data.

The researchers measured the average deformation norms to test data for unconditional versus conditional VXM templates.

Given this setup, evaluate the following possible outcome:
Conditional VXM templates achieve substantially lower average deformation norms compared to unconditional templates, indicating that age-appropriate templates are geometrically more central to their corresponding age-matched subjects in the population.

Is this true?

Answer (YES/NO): NO